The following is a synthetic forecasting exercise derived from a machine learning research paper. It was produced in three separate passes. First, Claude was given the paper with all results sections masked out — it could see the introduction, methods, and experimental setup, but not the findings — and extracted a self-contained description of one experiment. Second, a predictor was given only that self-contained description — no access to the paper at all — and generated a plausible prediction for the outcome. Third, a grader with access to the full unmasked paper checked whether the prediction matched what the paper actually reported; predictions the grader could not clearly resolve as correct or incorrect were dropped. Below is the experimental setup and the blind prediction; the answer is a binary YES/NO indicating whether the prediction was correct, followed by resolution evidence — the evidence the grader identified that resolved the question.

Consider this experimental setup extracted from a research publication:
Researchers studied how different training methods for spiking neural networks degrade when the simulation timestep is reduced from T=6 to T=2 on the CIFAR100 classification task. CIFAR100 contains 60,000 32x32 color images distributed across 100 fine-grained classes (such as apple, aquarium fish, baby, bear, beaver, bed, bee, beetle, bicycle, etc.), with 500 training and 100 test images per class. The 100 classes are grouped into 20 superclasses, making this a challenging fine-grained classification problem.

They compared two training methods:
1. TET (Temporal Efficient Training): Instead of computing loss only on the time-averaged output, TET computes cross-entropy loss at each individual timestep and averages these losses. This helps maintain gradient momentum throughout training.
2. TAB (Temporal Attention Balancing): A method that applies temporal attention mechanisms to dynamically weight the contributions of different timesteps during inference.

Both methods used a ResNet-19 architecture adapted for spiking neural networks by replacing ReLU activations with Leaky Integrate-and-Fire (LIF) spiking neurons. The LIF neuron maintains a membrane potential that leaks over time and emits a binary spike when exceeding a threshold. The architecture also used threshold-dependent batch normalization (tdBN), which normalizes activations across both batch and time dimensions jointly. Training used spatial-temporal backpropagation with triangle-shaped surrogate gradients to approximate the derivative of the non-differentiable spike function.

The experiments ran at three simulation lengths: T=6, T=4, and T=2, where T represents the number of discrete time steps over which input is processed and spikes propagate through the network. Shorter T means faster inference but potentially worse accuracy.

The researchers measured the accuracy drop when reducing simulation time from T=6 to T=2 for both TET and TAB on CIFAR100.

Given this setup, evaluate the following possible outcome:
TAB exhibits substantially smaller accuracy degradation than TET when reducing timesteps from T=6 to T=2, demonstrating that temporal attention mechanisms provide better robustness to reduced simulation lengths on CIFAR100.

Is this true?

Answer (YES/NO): YES